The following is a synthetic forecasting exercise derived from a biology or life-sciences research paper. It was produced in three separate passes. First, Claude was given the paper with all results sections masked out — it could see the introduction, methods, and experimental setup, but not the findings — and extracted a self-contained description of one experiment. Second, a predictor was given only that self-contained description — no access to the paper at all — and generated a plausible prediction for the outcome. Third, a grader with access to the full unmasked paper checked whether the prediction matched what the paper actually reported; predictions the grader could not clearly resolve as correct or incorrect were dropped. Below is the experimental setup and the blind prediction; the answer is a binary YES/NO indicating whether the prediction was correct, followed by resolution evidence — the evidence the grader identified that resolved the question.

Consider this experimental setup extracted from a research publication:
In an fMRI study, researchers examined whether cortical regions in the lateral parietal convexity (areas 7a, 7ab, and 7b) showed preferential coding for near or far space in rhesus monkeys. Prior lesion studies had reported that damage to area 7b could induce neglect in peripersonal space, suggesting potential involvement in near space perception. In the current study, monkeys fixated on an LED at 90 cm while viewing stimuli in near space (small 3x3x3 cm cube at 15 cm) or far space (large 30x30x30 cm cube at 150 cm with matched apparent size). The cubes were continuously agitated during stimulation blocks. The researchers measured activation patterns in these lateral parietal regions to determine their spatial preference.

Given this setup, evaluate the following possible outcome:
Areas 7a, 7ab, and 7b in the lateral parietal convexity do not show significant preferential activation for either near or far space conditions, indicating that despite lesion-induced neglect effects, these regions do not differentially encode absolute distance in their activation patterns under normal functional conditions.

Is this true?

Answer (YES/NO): NO